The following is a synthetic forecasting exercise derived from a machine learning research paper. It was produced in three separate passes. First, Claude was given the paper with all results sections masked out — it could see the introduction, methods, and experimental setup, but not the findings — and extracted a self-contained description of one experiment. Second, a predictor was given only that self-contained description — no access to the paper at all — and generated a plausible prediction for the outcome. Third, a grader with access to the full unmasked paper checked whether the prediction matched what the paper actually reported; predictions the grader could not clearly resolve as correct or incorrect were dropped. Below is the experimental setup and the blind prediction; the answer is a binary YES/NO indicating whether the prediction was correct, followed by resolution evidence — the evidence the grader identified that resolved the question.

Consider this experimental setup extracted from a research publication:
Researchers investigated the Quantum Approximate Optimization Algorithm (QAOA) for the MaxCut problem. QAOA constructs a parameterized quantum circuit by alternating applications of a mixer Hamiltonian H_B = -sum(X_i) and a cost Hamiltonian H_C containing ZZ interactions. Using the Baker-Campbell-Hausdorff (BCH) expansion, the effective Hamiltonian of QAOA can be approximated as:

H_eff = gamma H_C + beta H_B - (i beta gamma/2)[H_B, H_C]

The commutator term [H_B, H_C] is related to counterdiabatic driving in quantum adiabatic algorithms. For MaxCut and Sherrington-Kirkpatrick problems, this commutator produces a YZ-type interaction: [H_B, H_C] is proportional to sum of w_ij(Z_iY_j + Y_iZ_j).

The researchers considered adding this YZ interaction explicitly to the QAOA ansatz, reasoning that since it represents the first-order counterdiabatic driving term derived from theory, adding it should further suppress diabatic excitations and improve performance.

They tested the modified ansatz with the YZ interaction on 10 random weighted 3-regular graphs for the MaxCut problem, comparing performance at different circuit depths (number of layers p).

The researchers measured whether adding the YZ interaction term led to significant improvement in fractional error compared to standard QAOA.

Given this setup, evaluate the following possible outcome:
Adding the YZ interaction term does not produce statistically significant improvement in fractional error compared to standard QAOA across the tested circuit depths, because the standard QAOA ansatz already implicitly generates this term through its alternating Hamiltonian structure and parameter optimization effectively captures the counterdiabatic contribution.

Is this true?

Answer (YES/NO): YES